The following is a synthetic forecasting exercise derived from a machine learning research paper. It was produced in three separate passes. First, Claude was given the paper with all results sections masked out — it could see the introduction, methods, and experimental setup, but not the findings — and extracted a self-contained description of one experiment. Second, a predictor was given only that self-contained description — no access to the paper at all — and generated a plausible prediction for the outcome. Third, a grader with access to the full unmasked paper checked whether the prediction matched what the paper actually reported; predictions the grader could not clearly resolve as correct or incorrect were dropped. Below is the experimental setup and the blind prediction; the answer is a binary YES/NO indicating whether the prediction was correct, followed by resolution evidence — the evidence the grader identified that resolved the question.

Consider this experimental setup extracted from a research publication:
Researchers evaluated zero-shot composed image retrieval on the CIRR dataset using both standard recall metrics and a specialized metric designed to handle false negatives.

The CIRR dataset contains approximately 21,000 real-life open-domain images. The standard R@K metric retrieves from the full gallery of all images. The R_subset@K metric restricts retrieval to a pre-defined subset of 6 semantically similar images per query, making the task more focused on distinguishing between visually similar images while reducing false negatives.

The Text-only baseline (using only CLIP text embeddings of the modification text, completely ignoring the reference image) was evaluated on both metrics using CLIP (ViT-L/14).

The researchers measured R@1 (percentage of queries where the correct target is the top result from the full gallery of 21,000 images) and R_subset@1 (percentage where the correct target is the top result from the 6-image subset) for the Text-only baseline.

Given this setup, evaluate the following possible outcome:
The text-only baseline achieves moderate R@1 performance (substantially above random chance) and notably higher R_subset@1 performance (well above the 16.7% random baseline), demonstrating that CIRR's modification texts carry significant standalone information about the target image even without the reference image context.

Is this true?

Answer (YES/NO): YES